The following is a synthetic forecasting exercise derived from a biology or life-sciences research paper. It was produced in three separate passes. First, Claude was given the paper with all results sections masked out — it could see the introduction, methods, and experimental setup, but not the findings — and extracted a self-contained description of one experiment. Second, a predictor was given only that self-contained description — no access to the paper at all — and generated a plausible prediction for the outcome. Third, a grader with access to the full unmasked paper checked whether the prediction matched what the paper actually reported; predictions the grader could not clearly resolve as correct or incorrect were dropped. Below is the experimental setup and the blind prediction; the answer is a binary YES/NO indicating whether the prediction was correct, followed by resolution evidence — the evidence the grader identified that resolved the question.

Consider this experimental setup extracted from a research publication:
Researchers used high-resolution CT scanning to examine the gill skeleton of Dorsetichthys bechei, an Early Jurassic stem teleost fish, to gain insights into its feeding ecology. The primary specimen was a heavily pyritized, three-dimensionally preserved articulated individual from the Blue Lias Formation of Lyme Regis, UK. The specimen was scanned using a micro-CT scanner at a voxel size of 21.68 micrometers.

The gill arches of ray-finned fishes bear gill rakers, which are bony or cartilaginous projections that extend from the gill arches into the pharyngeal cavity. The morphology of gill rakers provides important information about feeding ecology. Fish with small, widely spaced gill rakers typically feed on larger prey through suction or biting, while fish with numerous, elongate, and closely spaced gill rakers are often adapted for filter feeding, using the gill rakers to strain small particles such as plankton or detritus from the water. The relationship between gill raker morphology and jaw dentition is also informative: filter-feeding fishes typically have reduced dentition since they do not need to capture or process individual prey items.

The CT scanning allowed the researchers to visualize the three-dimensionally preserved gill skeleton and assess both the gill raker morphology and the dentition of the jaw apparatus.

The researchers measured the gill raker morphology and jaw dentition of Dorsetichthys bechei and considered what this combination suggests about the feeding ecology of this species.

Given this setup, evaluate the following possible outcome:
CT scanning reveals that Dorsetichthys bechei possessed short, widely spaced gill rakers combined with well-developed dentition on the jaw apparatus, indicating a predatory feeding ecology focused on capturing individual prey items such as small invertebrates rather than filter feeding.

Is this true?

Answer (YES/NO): NO